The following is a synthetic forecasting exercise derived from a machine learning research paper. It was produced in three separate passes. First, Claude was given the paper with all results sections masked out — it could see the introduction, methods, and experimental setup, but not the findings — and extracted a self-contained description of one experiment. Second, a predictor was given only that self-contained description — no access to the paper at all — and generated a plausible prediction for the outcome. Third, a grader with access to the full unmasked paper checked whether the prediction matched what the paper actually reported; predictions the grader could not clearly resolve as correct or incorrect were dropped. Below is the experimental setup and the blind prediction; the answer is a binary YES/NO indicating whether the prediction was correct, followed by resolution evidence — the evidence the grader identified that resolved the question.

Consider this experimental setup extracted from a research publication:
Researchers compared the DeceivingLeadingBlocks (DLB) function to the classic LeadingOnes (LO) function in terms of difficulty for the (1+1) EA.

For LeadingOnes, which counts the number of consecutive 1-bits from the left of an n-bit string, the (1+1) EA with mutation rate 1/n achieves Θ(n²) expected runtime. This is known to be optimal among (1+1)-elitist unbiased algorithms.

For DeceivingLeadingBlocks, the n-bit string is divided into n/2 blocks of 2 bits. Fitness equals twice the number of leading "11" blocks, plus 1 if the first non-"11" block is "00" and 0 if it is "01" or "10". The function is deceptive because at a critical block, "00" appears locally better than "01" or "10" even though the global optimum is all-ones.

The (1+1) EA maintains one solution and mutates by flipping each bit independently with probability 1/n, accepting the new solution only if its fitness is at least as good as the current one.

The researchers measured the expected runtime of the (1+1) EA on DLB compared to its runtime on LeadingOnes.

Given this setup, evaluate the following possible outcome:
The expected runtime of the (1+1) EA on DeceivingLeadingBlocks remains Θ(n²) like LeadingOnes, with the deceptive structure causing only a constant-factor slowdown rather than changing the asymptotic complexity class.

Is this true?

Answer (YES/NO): NO